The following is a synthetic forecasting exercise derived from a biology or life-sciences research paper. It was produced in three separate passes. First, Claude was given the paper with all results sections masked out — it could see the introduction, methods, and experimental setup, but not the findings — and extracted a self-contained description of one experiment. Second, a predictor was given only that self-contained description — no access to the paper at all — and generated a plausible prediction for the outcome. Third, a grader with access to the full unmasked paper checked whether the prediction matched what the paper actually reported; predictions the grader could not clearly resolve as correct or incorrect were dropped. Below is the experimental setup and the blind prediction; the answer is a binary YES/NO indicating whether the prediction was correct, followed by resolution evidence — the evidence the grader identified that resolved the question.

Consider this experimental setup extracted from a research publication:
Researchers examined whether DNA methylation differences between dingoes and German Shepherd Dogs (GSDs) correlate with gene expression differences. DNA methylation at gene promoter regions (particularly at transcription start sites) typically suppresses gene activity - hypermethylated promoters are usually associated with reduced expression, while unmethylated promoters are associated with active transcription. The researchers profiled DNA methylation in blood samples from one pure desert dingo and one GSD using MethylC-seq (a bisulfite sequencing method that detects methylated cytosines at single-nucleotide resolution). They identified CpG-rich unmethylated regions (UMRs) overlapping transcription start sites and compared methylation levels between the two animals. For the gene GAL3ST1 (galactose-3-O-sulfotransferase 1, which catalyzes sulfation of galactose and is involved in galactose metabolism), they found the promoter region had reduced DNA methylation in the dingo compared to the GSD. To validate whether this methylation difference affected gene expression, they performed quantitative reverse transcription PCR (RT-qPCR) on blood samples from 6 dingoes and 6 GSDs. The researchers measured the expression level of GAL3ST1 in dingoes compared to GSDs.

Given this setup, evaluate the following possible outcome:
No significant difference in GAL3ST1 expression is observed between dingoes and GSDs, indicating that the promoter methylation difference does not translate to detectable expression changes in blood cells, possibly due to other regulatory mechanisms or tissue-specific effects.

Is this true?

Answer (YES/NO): NO